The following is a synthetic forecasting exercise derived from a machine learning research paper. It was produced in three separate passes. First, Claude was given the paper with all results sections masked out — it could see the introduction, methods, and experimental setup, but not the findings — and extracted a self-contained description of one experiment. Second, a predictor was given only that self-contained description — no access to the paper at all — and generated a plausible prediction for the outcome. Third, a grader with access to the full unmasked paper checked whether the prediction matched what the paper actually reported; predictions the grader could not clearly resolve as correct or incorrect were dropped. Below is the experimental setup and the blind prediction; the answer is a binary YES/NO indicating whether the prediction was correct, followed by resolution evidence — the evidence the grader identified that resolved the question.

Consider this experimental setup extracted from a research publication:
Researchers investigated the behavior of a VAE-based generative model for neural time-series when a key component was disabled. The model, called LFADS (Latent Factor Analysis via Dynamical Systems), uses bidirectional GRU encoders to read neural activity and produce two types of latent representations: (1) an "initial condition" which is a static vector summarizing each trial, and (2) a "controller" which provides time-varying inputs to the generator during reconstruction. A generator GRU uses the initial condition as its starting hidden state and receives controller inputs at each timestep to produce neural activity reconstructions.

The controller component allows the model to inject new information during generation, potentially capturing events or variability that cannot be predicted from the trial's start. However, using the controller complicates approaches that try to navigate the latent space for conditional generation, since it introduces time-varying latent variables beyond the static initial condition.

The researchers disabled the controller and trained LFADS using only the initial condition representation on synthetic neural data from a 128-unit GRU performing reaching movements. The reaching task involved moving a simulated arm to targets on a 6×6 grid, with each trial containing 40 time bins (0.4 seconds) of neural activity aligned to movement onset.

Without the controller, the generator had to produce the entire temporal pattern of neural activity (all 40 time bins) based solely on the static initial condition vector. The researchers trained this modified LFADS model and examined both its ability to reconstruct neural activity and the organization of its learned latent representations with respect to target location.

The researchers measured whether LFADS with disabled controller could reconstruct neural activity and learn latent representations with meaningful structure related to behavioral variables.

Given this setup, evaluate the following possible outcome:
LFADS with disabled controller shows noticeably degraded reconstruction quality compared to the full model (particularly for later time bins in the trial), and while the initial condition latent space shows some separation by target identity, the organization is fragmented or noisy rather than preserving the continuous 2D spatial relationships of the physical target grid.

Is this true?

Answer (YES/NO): NO